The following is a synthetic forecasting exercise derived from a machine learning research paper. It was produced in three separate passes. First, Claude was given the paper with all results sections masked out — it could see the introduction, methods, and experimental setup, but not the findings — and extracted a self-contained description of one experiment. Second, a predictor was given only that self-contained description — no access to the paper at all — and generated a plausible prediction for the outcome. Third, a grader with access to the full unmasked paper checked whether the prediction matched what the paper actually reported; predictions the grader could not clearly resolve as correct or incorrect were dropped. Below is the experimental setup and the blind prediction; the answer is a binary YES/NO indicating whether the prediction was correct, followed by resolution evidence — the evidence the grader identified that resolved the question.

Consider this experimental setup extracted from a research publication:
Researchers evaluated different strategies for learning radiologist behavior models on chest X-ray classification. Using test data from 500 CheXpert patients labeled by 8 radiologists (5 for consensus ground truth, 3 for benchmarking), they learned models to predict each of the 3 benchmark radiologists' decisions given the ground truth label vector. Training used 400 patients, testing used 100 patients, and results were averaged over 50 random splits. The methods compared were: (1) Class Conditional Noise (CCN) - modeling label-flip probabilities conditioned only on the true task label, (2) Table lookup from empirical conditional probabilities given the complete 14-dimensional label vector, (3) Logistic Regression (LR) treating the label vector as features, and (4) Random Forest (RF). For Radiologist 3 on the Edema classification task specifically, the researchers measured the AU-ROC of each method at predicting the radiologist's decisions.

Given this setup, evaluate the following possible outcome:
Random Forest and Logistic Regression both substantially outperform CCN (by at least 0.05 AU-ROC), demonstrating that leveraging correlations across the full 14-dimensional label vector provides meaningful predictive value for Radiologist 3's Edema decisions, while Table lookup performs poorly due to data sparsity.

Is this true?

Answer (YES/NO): NO